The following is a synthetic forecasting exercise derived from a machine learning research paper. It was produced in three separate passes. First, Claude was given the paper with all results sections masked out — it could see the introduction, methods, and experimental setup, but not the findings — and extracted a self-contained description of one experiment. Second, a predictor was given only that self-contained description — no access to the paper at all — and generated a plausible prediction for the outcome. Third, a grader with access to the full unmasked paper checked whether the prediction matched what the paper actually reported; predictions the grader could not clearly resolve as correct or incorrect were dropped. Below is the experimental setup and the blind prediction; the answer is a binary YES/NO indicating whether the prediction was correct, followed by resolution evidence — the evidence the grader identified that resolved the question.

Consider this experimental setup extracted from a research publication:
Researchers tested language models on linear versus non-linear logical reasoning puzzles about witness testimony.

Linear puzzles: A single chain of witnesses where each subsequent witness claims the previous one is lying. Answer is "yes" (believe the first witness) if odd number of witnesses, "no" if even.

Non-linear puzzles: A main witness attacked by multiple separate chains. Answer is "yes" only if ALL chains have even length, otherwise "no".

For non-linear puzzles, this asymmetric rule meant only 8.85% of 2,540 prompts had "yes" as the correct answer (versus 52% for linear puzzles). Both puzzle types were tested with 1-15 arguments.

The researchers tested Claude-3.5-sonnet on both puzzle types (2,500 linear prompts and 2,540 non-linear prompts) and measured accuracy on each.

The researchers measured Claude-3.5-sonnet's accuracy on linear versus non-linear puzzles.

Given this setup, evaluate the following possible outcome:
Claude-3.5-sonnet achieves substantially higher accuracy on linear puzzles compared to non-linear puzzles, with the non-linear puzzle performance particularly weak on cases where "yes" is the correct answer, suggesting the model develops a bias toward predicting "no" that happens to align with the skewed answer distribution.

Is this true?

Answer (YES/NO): NO